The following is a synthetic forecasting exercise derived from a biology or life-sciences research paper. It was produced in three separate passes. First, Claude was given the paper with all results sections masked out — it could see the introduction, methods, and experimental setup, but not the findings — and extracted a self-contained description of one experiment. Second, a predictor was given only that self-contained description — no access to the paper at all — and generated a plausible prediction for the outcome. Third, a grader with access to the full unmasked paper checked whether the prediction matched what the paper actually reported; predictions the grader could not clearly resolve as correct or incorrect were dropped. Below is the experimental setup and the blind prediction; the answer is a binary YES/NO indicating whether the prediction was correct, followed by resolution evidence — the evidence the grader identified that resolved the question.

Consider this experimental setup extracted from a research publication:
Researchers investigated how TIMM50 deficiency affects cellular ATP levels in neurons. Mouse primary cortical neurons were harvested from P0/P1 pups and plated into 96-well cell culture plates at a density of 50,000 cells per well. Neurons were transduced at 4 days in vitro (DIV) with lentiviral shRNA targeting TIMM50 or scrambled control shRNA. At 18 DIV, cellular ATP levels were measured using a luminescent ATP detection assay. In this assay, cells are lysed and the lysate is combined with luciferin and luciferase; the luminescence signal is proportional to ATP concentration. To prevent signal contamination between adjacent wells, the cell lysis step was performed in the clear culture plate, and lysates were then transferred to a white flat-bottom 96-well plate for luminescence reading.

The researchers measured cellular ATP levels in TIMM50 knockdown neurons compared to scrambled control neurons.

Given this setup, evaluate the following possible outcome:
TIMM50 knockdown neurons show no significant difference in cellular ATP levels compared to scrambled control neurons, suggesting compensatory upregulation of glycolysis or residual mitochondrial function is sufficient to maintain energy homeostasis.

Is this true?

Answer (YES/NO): NO